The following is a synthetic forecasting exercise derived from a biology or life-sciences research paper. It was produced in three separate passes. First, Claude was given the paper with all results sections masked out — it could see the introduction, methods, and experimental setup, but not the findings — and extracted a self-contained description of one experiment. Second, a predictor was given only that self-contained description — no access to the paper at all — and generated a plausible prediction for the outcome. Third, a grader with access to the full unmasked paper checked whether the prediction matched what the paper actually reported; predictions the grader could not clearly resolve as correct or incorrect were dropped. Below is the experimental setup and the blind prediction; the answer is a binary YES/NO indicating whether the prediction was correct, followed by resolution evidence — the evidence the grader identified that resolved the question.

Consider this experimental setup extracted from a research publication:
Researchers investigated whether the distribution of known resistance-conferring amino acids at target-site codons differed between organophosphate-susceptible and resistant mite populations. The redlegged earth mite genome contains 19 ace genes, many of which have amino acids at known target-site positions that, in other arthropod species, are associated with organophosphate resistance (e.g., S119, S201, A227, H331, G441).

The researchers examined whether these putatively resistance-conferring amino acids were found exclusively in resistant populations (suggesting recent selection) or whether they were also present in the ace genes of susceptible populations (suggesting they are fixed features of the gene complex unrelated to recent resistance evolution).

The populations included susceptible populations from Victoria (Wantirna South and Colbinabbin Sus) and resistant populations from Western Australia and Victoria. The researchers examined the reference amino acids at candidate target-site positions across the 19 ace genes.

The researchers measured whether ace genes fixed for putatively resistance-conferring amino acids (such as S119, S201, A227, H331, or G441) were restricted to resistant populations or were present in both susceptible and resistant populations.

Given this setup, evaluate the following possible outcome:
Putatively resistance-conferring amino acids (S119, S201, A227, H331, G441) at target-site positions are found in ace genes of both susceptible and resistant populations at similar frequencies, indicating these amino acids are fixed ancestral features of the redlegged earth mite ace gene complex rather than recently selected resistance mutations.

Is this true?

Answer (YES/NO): YES